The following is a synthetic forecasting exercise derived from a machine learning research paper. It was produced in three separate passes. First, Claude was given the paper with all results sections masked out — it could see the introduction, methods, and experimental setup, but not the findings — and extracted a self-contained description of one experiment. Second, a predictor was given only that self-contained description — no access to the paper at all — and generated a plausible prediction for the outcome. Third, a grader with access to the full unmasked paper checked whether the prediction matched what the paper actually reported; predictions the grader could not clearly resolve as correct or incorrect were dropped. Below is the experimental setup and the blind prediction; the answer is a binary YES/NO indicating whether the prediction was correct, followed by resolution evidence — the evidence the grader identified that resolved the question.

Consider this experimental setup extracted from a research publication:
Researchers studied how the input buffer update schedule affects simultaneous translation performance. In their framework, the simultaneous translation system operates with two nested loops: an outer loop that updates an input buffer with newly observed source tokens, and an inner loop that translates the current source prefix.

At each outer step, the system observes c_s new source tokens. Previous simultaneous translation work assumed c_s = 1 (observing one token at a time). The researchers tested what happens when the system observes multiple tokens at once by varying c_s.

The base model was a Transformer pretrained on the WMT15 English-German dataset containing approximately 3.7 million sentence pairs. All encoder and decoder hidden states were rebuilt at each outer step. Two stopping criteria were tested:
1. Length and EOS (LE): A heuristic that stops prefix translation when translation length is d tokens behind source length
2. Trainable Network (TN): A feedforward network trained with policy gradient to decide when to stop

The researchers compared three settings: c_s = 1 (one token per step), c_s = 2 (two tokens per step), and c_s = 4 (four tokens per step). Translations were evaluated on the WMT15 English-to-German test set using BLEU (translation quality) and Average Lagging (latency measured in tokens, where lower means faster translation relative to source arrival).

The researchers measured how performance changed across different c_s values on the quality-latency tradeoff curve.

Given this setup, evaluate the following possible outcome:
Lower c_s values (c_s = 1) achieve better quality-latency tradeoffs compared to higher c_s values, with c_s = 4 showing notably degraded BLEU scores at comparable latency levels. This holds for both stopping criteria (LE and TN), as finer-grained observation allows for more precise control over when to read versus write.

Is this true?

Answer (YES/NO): NO